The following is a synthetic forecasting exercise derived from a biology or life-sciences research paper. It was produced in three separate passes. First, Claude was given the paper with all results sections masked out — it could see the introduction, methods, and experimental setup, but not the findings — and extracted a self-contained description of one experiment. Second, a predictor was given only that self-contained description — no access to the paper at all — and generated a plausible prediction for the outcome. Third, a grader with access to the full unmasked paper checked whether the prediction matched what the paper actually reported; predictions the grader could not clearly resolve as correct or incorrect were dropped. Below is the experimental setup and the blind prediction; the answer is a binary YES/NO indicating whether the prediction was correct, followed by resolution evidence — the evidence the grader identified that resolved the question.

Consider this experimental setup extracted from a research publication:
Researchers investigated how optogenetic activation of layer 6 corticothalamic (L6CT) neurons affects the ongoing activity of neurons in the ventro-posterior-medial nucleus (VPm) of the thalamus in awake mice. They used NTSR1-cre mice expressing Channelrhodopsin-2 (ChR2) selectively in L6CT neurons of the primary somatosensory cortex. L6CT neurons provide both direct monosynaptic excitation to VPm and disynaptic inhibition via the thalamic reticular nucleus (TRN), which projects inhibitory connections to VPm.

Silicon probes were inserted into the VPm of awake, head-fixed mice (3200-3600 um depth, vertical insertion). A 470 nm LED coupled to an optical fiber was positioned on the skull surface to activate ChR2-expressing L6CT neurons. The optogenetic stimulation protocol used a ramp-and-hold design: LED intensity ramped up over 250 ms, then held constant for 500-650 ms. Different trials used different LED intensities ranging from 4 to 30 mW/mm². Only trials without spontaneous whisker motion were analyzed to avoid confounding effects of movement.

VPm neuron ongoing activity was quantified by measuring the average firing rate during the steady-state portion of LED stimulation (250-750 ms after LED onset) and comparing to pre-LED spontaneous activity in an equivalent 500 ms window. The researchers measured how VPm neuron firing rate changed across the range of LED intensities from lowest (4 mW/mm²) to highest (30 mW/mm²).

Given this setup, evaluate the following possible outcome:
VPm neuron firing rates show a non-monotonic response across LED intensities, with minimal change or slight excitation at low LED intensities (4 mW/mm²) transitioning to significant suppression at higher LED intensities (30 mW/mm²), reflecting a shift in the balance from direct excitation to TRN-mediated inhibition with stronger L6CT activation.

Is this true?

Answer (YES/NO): NO